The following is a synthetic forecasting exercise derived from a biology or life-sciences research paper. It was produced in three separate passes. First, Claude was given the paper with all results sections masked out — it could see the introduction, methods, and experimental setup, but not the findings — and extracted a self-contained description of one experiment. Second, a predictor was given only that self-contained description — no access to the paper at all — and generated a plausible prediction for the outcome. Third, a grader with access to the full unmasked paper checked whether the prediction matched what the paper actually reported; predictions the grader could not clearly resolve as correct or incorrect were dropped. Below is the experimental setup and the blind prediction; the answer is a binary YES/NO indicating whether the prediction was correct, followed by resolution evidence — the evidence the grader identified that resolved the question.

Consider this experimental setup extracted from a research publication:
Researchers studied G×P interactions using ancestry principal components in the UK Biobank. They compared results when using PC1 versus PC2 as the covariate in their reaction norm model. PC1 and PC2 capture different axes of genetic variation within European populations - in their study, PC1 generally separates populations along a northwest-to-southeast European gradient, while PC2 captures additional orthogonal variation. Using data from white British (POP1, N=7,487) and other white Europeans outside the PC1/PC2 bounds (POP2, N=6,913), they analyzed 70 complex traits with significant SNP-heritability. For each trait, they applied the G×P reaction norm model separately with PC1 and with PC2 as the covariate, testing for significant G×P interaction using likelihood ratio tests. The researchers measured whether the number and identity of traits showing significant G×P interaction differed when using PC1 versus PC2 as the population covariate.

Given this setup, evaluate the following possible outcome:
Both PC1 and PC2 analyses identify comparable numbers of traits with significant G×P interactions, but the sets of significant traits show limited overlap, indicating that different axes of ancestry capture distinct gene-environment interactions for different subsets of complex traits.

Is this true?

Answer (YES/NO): NO